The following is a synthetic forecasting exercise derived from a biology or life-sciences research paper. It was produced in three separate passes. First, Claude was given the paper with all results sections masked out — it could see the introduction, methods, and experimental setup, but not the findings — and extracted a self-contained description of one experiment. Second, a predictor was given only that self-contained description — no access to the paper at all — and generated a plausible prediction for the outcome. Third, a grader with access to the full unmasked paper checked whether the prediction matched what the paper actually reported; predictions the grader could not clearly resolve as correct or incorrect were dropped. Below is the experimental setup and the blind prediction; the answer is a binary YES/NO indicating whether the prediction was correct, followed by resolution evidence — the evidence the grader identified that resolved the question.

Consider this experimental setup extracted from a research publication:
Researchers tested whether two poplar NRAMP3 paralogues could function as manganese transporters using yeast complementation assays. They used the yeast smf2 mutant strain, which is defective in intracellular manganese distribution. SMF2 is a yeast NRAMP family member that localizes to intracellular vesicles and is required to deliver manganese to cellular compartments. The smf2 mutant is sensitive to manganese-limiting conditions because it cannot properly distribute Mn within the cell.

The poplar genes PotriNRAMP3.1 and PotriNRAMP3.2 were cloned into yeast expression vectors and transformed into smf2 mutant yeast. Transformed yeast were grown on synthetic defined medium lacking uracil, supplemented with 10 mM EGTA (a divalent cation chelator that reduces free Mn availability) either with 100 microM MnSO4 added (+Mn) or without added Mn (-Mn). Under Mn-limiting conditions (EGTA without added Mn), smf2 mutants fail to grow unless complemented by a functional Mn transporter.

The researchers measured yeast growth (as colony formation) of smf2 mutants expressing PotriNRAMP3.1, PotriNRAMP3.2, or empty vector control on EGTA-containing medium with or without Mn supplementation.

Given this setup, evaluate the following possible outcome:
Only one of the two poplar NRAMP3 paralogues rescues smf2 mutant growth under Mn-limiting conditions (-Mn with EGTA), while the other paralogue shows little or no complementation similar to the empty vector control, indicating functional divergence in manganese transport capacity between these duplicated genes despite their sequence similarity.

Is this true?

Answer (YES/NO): NO